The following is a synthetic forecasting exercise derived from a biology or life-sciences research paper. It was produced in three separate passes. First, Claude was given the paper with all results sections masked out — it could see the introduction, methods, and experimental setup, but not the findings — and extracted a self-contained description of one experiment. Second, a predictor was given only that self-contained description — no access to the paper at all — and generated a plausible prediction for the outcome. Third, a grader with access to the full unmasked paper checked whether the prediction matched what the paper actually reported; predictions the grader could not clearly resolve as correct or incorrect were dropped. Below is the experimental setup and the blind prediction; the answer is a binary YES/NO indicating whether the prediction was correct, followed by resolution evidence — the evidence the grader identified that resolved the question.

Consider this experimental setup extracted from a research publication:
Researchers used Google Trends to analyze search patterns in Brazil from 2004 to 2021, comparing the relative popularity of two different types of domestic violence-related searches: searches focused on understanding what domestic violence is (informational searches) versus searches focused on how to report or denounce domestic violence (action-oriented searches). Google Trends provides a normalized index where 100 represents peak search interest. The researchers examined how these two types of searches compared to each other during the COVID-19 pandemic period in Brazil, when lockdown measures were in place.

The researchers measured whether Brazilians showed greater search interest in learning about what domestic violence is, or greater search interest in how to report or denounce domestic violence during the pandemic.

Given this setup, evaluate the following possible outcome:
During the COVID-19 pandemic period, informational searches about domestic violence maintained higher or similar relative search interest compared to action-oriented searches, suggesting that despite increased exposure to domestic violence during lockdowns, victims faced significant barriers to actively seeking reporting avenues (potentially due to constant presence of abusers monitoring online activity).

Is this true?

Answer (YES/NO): NO